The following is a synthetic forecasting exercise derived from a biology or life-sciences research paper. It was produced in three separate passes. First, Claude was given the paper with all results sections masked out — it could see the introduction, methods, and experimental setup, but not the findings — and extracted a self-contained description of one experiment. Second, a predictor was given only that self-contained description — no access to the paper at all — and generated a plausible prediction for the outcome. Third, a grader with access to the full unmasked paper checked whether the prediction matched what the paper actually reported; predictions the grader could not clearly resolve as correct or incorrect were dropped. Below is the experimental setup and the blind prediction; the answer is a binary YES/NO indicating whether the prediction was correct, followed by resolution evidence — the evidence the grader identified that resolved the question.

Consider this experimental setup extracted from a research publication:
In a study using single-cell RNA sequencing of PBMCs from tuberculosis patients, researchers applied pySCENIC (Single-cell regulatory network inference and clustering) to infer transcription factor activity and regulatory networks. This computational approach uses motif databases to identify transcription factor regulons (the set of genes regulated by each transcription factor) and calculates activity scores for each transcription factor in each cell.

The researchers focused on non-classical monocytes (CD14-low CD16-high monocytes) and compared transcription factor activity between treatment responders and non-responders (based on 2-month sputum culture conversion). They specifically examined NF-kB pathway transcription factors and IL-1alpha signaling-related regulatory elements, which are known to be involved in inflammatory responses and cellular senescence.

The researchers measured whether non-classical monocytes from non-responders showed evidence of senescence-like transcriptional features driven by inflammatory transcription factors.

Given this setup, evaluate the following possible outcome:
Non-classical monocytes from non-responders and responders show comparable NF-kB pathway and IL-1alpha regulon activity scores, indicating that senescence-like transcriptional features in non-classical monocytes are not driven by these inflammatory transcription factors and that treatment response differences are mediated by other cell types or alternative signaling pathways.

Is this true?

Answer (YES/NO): NO